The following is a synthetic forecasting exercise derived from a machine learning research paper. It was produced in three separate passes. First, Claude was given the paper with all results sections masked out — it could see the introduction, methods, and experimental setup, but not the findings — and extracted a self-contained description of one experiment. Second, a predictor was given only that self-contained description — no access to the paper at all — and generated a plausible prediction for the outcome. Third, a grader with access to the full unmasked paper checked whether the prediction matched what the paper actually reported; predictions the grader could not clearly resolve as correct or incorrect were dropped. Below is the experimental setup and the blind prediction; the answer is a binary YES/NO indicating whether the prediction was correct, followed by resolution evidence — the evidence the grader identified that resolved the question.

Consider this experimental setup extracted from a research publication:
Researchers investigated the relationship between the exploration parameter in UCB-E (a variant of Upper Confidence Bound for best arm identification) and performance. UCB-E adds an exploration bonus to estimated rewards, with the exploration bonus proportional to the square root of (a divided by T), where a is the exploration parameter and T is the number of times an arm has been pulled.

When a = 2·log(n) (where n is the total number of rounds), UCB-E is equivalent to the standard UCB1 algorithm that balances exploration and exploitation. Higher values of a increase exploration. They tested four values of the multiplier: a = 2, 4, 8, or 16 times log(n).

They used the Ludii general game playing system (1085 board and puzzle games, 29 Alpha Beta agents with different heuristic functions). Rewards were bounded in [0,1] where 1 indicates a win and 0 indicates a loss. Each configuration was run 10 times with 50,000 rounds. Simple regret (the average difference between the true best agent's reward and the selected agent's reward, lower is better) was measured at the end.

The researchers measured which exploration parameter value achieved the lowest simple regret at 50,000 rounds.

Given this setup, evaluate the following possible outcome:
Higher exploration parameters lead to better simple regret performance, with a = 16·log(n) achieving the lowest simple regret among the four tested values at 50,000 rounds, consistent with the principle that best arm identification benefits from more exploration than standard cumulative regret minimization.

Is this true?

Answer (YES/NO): NO